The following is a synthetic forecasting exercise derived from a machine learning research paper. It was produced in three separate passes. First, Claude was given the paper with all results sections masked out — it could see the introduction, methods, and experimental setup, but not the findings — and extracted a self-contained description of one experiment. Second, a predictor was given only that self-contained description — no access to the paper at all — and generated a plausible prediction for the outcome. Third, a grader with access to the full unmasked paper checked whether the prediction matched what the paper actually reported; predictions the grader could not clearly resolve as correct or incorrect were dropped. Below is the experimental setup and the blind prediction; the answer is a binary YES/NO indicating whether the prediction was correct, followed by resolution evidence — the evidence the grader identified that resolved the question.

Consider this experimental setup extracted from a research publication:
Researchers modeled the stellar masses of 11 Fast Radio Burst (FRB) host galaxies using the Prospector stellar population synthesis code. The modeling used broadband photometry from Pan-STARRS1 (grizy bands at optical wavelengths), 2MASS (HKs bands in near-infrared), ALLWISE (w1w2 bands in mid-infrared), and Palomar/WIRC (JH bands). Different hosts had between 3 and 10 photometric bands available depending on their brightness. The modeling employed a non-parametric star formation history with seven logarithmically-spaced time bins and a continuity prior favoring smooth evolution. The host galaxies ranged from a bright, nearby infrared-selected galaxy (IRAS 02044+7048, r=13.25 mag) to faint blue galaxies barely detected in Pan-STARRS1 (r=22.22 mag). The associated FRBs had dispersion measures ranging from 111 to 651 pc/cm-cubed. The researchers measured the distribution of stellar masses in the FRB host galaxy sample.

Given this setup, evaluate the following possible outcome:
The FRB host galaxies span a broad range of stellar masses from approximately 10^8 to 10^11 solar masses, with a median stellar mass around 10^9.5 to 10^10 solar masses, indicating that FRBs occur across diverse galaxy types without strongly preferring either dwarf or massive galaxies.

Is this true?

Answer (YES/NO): NO